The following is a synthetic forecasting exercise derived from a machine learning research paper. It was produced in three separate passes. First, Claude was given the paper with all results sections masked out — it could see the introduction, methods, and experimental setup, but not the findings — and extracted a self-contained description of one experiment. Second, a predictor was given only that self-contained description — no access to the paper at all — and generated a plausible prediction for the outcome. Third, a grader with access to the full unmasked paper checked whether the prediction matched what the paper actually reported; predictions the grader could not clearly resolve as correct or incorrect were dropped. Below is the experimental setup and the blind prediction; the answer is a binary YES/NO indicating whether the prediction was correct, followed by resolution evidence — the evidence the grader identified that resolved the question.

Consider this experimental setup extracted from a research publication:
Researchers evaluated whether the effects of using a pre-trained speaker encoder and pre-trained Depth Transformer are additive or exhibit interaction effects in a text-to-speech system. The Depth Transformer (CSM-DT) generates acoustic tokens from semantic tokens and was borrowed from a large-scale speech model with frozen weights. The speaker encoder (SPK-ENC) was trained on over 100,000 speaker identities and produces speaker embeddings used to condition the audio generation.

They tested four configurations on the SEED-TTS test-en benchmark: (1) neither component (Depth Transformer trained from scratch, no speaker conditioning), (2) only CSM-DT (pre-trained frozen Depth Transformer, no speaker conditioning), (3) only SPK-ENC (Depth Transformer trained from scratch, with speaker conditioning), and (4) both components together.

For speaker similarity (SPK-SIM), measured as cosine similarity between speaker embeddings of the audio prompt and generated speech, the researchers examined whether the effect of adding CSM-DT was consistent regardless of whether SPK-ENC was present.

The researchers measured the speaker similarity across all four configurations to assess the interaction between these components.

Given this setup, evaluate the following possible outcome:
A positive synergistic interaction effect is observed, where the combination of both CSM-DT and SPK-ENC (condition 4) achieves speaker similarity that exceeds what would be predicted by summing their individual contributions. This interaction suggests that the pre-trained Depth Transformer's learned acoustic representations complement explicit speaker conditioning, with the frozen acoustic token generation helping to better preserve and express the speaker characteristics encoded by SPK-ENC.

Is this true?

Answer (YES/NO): NO